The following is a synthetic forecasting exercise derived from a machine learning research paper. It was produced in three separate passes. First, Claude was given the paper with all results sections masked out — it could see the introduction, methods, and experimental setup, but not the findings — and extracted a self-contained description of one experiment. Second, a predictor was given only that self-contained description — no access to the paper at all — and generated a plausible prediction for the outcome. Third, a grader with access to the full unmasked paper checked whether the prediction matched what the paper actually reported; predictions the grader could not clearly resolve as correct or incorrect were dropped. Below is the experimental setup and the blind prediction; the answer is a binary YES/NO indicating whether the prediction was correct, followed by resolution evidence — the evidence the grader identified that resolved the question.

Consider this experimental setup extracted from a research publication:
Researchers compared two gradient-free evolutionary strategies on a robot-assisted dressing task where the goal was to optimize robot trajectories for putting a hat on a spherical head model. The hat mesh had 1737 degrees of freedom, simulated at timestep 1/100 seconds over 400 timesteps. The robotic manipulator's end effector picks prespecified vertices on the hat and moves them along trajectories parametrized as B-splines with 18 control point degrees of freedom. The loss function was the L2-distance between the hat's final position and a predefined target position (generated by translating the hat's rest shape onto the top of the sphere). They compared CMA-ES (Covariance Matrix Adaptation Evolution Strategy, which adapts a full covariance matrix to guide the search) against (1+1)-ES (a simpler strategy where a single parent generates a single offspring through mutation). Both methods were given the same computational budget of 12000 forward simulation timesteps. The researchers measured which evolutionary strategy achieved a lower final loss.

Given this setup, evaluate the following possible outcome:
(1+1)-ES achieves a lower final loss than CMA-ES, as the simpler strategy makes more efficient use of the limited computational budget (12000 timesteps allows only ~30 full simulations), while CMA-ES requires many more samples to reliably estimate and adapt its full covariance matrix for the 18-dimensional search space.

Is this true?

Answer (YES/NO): YES